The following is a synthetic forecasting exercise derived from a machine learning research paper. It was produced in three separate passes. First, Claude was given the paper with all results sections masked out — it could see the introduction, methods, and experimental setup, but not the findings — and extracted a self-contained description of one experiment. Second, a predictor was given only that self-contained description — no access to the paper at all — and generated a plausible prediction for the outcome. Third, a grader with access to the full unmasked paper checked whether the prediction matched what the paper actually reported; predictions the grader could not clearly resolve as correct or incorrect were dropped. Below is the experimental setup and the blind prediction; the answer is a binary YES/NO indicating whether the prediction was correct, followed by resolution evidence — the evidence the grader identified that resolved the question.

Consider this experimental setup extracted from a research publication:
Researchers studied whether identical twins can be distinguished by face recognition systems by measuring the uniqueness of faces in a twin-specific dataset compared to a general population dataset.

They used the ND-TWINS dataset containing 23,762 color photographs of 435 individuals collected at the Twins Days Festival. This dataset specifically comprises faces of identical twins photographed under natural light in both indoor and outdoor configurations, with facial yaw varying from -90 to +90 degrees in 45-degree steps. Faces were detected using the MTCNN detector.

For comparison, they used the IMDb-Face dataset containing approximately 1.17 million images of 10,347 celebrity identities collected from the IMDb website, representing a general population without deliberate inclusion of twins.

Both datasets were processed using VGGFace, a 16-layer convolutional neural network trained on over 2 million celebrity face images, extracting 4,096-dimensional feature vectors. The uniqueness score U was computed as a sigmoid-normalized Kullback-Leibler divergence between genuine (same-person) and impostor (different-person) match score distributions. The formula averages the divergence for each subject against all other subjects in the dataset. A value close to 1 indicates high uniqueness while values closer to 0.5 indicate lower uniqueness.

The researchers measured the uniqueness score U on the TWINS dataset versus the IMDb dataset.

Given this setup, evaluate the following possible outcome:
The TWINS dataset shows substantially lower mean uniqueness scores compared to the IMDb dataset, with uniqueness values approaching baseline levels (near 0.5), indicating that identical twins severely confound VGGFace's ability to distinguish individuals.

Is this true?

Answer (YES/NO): NO